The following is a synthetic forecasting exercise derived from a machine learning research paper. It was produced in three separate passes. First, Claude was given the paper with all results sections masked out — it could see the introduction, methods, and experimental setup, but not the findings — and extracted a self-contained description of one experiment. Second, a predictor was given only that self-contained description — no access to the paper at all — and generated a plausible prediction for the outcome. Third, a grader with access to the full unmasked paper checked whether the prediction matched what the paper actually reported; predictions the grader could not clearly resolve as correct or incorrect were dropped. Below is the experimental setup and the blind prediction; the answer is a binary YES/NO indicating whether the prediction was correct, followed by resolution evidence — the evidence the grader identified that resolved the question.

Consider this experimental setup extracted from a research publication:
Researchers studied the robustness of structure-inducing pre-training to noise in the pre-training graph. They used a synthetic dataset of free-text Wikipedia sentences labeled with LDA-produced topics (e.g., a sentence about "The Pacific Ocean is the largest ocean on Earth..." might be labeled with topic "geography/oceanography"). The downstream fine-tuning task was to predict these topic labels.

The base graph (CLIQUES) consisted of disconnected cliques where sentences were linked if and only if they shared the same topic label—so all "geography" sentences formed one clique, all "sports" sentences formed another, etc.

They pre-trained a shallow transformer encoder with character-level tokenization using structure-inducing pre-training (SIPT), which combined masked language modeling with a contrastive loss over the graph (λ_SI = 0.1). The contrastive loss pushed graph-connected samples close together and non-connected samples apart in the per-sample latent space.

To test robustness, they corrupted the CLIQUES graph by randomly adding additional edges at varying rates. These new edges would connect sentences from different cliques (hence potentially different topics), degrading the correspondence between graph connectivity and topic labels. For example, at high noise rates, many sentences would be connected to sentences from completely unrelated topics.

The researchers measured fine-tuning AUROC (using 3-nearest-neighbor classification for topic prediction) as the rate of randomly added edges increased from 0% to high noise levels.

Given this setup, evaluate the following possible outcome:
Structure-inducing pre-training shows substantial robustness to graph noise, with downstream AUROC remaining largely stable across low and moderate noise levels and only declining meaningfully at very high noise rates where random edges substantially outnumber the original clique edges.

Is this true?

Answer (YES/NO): YES